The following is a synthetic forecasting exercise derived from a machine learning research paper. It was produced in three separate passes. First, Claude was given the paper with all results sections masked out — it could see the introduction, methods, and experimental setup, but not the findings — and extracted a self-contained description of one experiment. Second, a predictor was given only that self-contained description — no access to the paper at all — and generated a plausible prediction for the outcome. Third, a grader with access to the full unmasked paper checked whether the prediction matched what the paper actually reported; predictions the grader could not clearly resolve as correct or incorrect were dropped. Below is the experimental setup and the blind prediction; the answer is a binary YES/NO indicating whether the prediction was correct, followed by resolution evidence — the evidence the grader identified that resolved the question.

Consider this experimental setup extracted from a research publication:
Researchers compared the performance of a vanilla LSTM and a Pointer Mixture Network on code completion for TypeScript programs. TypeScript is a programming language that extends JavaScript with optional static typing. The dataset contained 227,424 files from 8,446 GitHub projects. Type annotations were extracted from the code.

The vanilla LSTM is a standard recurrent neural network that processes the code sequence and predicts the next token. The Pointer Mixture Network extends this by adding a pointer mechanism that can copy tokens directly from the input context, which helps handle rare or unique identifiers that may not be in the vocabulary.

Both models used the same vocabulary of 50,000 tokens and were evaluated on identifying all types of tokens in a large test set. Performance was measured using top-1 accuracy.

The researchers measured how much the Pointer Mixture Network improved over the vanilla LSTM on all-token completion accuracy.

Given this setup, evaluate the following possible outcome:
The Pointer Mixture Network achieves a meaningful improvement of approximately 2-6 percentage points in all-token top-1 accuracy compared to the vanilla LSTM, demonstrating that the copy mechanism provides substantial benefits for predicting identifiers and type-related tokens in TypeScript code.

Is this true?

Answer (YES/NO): YES